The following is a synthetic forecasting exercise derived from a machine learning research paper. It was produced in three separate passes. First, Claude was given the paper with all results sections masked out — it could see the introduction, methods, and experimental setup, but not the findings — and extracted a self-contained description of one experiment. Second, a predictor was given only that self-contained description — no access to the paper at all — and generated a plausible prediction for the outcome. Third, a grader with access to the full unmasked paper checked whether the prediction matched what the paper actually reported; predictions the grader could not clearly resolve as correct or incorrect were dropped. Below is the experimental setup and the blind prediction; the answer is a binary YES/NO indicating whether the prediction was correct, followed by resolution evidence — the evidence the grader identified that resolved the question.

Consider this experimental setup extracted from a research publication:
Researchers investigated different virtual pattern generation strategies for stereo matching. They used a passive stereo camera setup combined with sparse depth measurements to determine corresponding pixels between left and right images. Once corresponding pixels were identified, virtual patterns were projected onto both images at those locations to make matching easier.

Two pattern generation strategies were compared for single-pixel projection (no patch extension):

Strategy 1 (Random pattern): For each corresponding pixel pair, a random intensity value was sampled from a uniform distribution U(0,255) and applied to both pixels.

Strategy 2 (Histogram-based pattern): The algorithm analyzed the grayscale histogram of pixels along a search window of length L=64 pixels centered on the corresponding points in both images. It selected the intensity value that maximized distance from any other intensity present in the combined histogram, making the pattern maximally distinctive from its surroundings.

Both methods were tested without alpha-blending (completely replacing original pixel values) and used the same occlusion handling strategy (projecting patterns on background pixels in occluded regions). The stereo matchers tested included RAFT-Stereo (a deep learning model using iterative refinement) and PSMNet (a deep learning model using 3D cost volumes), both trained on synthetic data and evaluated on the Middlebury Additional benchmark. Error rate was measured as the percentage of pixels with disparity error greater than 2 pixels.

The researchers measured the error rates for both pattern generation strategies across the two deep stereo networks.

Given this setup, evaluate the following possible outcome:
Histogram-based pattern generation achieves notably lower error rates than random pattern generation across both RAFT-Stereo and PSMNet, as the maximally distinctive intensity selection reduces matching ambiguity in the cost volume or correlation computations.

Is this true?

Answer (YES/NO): NO